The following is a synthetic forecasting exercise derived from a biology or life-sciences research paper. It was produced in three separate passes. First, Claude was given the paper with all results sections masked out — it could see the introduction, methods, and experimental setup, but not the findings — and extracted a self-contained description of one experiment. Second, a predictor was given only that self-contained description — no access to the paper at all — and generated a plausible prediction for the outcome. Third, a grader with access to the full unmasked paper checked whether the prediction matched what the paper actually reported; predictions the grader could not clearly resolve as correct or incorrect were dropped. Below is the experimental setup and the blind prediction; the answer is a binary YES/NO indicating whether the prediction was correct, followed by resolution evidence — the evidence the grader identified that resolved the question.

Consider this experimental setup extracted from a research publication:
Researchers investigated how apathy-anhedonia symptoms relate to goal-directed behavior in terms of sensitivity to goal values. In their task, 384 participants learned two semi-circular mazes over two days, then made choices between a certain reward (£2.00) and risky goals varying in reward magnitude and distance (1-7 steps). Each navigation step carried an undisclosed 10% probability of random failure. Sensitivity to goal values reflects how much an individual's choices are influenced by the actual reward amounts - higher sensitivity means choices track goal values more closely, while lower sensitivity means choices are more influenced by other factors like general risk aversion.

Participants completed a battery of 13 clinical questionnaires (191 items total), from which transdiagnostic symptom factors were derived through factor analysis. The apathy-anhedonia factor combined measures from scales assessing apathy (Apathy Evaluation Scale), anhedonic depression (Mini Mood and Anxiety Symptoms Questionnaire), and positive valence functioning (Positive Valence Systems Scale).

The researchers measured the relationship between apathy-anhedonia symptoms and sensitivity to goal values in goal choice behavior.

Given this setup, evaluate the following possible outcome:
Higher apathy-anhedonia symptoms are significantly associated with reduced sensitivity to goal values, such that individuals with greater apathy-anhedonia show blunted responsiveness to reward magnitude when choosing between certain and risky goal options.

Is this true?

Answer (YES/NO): NO